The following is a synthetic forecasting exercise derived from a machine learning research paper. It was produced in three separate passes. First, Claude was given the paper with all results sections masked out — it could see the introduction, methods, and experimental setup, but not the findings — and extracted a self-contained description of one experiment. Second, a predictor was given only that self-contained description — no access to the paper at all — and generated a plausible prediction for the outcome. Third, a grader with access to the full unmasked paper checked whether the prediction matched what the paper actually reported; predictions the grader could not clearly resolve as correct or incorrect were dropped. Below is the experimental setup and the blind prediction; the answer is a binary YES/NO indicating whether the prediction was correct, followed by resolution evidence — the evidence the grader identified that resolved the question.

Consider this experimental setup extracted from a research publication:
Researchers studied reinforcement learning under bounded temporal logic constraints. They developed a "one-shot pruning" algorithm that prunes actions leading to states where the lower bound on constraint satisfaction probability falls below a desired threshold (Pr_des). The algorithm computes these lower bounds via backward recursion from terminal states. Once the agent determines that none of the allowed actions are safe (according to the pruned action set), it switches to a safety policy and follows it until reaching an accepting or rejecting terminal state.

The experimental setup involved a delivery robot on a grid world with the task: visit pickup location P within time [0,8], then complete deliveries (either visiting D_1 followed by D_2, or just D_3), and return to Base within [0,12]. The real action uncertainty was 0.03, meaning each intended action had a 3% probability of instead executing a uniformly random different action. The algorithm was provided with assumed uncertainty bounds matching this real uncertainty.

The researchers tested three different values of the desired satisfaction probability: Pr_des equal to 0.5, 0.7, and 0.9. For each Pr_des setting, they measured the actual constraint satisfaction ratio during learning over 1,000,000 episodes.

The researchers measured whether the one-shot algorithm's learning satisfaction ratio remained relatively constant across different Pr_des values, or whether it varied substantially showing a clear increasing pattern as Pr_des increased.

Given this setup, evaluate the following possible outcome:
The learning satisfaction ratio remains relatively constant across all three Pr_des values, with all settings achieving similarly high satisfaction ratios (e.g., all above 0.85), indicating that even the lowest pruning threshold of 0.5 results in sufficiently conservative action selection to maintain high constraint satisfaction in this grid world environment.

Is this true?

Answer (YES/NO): YES